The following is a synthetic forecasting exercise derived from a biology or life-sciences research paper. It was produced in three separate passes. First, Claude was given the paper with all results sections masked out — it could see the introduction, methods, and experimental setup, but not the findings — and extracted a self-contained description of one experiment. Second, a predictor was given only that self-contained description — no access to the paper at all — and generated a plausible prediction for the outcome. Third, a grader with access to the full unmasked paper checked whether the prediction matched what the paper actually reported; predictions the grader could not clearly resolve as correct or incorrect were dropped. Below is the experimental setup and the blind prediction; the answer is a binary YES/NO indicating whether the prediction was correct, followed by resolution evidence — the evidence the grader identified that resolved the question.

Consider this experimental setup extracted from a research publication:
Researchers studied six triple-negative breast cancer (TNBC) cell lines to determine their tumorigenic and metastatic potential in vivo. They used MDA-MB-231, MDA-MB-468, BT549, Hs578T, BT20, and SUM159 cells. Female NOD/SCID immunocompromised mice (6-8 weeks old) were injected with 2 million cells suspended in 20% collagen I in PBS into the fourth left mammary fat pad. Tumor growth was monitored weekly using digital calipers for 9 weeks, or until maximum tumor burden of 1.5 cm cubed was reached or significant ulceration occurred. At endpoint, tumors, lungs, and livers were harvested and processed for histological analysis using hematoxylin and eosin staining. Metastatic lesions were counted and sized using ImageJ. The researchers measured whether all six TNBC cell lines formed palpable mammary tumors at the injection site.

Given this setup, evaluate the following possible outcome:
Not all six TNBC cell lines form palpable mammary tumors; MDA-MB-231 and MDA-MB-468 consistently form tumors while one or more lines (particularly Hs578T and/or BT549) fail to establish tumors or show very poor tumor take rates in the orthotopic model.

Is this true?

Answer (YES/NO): NO